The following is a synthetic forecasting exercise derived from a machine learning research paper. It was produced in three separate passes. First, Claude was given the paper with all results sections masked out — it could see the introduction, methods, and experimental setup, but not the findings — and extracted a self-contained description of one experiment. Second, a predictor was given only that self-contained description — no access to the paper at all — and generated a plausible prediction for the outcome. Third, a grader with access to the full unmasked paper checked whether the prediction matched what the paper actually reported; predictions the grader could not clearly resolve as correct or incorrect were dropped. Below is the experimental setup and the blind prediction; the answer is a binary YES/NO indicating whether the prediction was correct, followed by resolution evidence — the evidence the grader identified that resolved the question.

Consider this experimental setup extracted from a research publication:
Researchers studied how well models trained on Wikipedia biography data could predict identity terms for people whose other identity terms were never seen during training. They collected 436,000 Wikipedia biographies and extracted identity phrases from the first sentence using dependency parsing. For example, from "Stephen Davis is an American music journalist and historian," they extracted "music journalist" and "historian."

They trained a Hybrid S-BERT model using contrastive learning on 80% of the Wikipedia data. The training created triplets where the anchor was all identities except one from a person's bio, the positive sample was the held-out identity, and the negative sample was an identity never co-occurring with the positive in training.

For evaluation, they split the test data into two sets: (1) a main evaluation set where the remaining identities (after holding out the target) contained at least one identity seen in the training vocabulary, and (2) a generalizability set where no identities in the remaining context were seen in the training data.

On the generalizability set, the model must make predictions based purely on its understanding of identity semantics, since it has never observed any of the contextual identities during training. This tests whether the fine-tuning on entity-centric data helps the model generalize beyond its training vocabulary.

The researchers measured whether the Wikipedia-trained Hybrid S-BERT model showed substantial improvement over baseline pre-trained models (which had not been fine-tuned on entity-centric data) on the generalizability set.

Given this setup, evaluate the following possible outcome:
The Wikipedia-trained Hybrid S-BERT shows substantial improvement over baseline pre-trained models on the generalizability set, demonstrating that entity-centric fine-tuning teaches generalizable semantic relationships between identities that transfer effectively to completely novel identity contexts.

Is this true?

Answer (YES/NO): NO